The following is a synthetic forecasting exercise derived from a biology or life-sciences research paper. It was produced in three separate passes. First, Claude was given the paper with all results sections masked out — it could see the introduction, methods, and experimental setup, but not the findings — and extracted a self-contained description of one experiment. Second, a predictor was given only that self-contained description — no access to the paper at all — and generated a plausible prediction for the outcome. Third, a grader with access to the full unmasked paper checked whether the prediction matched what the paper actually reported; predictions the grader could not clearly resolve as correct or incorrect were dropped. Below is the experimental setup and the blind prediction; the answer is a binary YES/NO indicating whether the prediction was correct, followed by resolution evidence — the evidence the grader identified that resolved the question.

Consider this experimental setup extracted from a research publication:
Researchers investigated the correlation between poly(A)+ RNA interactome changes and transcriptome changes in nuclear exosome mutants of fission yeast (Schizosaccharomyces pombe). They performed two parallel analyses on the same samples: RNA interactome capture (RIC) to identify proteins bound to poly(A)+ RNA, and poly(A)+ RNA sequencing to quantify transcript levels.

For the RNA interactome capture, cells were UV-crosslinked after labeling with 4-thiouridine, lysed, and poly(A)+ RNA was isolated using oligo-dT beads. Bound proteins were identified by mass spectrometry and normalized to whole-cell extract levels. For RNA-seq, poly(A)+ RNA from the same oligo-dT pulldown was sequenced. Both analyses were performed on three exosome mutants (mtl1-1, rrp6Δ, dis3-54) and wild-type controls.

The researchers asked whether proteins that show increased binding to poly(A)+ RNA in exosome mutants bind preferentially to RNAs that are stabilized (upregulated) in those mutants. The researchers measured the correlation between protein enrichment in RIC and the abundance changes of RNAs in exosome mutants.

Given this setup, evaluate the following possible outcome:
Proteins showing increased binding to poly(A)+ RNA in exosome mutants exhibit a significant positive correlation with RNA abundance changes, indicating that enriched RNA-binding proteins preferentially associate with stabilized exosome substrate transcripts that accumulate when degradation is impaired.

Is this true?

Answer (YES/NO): YES